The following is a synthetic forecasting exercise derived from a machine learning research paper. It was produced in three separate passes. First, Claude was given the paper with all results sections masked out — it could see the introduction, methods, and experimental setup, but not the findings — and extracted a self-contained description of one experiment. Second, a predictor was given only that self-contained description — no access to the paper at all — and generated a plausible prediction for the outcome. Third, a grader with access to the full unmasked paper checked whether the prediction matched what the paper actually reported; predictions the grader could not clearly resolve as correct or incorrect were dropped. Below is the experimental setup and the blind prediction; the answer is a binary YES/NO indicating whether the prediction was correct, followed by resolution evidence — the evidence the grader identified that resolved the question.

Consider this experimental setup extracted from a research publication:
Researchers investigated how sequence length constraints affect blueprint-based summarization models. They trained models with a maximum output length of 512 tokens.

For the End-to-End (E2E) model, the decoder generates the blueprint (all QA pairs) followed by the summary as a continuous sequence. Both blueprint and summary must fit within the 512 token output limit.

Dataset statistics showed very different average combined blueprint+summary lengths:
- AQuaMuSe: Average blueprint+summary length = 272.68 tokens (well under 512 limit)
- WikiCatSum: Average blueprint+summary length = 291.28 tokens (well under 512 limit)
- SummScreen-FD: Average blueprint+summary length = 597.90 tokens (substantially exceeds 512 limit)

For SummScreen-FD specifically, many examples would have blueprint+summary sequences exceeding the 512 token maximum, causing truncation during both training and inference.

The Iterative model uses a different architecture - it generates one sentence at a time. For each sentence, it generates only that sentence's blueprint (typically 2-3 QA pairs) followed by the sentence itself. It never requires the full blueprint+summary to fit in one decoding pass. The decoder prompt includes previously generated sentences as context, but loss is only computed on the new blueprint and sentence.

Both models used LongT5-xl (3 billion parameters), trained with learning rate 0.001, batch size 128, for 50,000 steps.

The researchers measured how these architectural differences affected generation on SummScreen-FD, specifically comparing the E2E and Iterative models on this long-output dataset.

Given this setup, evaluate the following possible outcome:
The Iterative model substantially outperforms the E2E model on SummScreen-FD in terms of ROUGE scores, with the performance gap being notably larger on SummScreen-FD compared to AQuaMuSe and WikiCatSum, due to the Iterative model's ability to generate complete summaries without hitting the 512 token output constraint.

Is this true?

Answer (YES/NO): YES